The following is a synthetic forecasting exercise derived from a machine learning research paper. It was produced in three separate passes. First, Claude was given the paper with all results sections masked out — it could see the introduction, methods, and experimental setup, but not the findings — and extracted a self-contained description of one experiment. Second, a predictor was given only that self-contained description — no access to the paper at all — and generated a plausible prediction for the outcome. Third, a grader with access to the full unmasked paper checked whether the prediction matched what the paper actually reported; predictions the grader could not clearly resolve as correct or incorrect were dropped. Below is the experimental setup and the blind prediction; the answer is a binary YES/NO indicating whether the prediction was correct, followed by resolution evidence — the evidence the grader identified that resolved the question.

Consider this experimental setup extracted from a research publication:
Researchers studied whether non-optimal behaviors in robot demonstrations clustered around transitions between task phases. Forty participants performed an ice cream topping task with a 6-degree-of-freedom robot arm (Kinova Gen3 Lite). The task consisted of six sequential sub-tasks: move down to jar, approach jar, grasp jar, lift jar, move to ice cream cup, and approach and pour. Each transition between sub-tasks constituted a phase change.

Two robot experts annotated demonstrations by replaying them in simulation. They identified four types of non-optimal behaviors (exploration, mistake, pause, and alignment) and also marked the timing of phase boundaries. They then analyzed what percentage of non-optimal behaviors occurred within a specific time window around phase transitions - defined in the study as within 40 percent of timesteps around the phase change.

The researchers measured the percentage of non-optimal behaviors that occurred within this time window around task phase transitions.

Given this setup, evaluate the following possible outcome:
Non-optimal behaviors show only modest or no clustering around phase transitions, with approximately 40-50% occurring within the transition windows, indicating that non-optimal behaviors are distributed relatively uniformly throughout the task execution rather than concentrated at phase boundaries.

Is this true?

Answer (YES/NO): NO